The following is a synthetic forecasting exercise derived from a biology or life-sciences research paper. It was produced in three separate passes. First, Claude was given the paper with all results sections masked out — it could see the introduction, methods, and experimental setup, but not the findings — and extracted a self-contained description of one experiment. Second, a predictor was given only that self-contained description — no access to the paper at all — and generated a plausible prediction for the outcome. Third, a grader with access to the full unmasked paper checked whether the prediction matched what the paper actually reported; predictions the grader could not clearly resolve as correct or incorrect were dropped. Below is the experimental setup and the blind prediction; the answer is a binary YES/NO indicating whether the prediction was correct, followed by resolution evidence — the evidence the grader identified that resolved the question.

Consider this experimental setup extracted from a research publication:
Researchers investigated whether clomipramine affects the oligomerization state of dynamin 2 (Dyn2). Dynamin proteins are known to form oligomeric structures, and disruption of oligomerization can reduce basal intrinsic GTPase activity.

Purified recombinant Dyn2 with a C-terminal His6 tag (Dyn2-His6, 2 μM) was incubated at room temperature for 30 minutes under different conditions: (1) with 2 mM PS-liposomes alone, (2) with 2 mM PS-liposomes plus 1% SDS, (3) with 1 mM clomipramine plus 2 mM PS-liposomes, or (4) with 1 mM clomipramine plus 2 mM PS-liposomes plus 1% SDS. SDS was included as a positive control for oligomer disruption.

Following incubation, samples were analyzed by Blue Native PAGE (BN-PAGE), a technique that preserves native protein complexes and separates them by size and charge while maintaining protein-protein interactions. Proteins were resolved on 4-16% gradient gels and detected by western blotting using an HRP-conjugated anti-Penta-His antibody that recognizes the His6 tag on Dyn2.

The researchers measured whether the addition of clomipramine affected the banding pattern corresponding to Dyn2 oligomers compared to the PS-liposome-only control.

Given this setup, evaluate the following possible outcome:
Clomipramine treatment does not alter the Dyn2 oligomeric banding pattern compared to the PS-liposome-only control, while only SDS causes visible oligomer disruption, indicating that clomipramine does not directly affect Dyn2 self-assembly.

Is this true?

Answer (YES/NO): YES